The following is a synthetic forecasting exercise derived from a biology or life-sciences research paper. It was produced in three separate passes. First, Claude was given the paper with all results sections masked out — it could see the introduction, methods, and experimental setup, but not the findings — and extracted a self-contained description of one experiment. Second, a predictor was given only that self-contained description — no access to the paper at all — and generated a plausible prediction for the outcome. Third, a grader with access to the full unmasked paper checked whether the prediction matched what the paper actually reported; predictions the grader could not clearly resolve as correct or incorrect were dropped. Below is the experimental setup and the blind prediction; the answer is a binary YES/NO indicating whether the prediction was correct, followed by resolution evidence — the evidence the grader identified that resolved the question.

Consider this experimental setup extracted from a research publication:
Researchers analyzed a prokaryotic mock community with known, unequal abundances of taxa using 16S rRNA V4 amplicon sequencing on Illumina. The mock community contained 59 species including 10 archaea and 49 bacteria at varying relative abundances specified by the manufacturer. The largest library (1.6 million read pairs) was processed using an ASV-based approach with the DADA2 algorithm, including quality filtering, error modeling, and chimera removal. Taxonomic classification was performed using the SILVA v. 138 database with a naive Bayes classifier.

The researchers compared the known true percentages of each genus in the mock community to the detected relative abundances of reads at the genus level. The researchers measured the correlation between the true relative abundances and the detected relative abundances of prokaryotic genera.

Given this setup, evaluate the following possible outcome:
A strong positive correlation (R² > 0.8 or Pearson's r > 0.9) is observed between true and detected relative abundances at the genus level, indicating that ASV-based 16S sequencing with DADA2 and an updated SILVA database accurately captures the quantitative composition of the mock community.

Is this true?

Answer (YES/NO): NO